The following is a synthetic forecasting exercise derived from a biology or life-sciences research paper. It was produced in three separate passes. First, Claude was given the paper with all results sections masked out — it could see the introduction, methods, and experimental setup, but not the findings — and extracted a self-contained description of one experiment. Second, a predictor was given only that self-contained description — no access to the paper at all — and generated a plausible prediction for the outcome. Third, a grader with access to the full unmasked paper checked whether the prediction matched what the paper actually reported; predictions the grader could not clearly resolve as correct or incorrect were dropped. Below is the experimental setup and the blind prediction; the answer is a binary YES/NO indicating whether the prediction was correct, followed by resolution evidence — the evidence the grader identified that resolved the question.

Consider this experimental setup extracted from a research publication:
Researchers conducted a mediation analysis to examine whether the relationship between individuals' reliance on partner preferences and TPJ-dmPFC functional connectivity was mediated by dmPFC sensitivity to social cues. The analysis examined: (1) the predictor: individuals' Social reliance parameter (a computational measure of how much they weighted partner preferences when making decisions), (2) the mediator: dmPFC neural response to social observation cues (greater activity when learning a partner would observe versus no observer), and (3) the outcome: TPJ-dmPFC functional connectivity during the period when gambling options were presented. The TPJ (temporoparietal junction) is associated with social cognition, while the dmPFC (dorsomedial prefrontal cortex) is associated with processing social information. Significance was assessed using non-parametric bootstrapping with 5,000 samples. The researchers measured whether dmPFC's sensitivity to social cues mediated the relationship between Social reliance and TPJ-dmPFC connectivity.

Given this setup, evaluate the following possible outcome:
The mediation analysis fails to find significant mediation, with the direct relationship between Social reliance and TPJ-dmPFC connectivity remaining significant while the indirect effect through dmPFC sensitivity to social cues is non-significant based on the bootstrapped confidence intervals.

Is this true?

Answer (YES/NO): NO